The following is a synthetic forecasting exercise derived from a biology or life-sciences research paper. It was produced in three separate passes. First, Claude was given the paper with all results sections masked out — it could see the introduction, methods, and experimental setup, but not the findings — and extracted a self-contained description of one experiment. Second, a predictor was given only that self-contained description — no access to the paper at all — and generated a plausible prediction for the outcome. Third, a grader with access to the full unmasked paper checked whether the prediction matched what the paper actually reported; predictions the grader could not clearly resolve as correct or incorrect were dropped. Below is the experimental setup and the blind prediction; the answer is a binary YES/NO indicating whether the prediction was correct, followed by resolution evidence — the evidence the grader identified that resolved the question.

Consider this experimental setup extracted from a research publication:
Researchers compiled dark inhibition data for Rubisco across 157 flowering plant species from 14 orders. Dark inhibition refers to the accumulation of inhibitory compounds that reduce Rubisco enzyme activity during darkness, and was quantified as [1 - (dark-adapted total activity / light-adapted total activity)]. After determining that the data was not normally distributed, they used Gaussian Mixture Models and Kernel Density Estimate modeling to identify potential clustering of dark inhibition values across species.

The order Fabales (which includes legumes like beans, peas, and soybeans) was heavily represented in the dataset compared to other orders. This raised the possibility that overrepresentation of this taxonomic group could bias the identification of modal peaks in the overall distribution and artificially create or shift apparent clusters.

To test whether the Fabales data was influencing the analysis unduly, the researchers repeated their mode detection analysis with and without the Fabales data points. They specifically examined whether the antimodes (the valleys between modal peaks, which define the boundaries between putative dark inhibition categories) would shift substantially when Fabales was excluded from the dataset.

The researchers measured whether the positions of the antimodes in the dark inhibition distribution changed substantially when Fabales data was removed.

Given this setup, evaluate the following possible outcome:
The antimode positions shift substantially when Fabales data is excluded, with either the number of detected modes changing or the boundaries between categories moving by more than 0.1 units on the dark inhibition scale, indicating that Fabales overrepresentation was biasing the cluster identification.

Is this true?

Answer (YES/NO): NO